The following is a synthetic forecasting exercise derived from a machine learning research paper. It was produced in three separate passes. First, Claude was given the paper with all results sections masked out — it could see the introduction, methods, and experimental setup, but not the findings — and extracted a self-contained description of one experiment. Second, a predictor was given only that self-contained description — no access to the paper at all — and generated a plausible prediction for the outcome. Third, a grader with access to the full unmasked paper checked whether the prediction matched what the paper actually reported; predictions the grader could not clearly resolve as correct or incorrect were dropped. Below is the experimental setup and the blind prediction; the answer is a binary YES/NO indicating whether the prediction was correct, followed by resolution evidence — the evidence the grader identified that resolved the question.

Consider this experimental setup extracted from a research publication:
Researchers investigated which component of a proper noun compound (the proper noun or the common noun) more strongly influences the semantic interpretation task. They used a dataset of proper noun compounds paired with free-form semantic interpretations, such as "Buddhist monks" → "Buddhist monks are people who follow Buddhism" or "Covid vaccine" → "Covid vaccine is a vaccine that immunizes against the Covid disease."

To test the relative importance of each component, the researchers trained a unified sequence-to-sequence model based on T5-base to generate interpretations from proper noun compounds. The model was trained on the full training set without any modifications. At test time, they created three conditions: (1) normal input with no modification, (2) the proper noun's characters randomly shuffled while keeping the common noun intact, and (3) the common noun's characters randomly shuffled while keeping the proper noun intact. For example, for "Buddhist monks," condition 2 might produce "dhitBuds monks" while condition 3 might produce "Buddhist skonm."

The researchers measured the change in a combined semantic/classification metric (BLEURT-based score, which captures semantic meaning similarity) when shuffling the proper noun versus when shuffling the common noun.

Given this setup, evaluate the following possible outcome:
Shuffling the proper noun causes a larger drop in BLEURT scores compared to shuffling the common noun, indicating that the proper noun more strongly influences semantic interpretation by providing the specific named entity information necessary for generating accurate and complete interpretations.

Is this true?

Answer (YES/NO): NO